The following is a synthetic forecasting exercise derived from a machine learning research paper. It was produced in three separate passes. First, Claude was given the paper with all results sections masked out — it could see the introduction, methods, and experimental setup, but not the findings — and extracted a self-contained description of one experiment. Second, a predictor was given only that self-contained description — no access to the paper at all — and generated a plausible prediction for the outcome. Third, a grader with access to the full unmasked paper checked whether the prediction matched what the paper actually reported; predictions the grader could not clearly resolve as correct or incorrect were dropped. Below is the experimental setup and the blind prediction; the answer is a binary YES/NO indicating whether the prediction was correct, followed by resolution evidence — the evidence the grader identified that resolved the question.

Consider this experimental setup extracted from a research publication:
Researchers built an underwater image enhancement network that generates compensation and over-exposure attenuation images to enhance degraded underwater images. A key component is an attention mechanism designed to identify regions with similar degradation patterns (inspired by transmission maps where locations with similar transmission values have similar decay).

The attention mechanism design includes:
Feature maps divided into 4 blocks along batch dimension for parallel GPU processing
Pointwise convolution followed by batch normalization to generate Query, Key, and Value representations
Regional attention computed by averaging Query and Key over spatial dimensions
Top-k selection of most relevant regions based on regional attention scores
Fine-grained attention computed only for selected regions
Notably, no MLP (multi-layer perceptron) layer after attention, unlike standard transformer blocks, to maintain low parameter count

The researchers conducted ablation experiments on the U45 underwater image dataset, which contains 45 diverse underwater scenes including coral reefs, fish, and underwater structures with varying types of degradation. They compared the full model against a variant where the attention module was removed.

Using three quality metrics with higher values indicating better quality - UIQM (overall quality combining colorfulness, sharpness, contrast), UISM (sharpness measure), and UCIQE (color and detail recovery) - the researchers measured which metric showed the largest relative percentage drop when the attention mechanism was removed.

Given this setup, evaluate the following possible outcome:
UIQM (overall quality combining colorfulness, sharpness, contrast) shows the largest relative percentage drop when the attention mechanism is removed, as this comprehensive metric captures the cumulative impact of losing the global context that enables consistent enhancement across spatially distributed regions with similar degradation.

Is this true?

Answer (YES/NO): NO